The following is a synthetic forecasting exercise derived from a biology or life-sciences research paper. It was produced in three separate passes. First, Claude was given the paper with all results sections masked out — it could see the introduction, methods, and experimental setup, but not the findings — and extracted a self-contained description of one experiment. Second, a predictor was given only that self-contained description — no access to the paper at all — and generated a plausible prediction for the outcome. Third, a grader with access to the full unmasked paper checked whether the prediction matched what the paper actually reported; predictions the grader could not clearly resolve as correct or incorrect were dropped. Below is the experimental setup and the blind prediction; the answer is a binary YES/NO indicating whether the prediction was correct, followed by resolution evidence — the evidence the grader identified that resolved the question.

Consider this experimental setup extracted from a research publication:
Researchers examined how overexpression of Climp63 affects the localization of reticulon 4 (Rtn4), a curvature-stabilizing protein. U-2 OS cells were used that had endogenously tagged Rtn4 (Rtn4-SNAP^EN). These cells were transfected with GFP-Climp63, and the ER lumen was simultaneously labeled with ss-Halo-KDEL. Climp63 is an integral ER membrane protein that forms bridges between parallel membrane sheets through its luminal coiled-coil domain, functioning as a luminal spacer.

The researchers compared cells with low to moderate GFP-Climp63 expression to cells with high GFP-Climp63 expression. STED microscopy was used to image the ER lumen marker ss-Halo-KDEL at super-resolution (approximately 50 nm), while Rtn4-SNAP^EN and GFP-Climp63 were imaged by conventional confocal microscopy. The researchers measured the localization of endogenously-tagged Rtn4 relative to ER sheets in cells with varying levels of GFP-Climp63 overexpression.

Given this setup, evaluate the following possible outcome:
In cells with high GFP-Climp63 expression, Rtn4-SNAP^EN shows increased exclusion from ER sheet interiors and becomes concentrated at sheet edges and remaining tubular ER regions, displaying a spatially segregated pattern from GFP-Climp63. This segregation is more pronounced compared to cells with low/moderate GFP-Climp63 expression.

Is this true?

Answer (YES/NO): YES